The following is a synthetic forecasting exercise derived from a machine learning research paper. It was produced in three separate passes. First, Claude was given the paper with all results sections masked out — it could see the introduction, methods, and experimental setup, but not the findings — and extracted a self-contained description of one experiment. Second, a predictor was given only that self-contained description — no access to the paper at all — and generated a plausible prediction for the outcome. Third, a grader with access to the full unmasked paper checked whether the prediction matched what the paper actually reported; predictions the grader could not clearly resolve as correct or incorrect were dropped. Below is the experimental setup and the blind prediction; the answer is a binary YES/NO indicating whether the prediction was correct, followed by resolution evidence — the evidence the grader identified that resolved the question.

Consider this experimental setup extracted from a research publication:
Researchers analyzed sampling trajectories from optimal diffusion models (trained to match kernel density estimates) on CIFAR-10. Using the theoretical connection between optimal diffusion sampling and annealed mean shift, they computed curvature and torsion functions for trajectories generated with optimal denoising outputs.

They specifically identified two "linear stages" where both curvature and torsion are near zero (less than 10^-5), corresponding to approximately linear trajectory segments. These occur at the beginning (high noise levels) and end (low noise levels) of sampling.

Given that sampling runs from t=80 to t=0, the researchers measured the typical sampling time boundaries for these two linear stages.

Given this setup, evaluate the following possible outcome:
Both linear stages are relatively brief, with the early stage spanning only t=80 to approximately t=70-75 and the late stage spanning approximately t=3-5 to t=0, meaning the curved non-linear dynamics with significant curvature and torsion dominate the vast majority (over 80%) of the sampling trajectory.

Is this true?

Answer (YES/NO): NO